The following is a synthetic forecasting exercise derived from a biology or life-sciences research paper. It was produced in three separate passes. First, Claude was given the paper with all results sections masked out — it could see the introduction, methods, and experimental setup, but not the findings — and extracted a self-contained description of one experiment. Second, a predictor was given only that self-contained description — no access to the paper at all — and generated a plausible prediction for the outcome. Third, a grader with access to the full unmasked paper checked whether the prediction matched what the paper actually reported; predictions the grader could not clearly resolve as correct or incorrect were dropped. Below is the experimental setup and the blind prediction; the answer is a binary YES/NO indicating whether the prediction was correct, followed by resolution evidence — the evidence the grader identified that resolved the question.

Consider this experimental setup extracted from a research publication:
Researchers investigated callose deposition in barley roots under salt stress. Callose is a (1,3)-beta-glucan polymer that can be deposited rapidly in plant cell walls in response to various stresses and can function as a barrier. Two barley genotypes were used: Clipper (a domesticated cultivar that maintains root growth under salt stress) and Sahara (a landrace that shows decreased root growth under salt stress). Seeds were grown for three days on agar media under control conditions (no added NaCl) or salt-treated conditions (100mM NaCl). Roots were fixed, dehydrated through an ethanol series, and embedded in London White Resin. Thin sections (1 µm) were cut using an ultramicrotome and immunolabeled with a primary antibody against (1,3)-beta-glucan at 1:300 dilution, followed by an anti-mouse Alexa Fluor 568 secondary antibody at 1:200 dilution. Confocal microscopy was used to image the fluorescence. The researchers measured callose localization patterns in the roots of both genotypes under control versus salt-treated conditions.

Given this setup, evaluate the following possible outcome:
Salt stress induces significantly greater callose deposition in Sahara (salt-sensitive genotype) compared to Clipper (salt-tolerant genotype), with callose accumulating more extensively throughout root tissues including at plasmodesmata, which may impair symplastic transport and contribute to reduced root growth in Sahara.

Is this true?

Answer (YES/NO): NO